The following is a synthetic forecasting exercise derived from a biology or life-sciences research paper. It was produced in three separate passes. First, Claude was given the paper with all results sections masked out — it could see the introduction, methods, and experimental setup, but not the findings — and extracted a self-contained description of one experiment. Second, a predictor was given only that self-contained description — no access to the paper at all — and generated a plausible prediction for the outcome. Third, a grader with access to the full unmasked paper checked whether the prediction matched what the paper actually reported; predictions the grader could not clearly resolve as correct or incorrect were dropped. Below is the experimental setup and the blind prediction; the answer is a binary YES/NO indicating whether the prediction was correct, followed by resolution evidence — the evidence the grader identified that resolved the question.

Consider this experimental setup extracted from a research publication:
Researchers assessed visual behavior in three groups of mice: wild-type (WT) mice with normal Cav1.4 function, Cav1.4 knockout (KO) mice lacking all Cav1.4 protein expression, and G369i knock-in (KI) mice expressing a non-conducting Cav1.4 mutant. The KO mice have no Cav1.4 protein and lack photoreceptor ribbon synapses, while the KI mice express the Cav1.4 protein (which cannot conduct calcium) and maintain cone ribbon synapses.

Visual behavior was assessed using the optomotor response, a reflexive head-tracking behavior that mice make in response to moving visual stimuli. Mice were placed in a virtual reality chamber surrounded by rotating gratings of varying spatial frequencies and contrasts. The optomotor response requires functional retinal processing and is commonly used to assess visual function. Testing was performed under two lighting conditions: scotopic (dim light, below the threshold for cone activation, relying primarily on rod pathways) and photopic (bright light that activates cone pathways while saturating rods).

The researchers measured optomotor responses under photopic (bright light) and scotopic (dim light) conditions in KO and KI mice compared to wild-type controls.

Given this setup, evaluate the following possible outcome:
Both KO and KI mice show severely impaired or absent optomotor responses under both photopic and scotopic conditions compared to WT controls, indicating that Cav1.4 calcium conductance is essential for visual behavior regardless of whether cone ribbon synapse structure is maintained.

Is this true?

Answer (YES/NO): NO